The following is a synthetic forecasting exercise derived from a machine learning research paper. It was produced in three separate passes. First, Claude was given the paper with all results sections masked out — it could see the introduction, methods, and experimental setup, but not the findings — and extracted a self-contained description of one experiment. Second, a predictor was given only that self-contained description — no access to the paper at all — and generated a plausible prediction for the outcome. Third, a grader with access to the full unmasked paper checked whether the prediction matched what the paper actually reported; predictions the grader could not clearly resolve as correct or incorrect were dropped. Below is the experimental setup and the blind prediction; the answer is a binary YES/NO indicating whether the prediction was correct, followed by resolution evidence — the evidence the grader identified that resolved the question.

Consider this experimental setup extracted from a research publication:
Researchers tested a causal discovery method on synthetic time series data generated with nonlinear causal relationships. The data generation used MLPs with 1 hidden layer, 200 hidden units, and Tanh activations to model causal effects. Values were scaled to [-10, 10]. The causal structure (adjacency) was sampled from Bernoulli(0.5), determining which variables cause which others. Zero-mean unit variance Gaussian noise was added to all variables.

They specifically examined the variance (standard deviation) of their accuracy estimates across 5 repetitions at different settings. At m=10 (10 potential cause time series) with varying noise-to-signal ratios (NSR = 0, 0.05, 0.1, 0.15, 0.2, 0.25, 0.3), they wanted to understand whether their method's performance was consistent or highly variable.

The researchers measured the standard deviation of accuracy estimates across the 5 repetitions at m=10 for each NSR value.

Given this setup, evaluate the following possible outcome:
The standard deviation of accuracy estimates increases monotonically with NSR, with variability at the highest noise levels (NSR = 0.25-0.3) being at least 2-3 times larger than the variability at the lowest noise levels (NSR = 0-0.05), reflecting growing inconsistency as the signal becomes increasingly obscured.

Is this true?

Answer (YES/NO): NO